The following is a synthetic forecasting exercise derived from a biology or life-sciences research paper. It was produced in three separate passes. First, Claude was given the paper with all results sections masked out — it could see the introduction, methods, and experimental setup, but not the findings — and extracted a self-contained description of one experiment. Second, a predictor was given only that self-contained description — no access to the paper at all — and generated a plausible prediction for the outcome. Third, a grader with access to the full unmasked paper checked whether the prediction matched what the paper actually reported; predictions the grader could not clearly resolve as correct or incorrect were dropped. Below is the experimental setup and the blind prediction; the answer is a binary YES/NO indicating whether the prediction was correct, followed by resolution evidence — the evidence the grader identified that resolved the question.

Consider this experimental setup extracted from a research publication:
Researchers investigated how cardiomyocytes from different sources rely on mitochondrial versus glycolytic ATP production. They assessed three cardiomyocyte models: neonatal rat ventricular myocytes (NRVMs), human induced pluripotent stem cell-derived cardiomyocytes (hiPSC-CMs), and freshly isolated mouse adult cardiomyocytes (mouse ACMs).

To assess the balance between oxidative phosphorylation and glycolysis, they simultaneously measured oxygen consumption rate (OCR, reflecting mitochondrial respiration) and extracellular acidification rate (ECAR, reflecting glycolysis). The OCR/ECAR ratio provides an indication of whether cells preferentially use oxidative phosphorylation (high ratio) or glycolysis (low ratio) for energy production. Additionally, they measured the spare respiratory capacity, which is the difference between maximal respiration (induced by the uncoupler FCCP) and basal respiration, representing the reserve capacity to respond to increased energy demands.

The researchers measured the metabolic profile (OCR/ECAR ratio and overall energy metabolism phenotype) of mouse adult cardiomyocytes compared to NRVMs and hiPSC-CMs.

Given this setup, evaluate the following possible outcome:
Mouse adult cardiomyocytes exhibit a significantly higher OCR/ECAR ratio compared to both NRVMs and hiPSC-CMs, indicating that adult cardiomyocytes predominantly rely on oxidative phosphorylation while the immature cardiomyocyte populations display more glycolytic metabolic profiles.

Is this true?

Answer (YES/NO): NO